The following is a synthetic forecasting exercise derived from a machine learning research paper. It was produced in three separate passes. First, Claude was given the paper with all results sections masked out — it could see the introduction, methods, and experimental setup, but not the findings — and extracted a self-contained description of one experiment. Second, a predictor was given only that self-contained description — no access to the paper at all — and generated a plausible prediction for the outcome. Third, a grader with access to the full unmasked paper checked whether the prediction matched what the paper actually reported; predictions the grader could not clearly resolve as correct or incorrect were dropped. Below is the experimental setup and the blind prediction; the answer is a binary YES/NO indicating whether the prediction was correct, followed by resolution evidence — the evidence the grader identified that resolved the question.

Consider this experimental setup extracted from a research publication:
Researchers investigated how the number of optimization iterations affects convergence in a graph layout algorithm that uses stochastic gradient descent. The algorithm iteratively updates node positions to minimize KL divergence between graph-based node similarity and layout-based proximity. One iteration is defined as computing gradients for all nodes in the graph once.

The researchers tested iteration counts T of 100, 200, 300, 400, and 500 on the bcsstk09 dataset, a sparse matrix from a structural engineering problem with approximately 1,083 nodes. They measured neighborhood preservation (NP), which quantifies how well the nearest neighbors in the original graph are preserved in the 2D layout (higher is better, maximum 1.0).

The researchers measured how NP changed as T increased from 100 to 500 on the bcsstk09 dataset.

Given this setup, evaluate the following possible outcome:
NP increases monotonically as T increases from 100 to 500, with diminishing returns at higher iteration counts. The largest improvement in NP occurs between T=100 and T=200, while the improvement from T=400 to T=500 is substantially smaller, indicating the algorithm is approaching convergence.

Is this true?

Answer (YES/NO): YES